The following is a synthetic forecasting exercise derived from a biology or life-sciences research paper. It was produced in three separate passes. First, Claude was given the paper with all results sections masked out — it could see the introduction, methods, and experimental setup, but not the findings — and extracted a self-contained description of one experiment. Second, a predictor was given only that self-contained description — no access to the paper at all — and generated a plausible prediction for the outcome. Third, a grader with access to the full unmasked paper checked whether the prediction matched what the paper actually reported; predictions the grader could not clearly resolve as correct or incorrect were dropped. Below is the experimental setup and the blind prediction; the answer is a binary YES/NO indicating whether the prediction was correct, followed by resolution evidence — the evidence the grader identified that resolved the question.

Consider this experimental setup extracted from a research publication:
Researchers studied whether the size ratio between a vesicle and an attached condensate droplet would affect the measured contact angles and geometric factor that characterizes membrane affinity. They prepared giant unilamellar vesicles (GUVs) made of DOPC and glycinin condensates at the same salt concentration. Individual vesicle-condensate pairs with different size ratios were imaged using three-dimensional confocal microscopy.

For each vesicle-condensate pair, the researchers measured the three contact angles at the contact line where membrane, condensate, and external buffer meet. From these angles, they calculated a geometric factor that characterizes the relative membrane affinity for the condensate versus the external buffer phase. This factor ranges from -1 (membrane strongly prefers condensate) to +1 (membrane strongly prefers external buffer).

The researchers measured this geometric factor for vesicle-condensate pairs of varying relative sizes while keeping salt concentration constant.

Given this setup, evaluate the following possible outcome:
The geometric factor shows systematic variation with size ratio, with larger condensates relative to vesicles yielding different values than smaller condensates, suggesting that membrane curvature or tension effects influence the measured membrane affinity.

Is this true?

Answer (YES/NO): NO